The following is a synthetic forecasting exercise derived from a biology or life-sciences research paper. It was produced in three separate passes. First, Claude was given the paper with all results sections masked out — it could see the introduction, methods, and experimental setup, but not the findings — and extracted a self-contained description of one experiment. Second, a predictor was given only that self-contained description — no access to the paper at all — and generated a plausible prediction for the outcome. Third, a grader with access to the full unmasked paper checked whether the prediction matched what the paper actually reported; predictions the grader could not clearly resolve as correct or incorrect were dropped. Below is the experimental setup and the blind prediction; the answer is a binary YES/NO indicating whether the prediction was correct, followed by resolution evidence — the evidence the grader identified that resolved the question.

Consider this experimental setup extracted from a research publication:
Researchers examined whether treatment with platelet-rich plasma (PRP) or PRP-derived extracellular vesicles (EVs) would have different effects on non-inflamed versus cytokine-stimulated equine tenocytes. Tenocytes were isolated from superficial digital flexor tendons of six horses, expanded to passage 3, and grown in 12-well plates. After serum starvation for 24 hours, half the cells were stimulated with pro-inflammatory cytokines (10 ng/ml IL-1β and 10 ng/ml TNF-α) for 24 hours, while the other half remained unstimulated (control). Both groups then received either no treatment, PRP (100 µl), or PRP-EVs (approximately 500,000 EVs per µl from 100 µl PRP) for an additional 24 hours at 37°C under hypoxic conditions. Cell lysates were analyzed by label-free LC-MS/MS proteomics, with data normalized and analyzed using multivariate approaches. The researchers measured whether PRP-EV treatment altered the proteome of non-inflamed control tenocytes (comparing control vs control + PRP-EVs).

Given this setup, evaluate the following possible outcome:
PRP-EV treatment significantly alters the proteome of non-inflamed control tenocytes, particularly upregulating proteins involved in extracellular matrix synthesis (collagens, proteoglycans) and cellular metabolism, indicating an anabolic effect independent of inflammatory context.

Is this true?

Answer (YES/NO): NO